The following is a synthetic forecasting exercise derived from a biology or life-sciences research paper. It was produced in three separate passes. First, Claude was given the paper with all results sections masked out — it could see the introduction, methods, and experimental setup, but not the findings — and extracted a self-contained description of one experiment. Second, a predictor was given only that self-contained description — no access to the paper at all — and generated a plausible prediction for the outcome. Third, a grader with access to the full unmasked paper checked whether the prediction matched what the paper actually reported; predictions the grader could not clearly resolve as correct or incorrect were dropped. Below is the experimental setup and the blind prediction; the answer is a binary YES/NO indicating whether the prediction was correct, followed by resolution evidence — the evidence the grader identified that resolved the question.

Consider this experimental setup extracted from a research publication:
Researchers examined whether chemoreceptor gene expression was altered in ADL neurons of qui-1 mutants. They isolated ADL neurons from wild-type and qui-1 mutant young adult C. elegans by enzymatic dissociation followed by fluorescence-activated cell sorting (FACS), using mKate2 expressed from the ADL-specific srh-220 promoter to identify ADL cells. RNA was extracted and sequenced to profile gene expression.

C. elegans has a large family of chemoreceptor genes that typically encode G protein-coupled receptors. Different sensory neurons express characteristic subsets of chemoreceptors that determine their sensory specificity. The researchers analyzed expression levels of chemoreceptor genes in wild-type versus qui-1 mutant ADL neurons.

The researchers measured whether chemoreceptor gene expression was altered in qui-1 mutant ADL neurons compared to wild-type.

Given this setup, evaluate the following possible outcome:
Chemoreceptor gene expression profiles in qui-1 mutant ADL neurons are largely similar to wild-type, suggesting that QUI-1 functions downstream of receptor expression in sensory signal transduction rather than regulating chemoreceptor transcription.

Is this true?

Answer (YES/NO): NO